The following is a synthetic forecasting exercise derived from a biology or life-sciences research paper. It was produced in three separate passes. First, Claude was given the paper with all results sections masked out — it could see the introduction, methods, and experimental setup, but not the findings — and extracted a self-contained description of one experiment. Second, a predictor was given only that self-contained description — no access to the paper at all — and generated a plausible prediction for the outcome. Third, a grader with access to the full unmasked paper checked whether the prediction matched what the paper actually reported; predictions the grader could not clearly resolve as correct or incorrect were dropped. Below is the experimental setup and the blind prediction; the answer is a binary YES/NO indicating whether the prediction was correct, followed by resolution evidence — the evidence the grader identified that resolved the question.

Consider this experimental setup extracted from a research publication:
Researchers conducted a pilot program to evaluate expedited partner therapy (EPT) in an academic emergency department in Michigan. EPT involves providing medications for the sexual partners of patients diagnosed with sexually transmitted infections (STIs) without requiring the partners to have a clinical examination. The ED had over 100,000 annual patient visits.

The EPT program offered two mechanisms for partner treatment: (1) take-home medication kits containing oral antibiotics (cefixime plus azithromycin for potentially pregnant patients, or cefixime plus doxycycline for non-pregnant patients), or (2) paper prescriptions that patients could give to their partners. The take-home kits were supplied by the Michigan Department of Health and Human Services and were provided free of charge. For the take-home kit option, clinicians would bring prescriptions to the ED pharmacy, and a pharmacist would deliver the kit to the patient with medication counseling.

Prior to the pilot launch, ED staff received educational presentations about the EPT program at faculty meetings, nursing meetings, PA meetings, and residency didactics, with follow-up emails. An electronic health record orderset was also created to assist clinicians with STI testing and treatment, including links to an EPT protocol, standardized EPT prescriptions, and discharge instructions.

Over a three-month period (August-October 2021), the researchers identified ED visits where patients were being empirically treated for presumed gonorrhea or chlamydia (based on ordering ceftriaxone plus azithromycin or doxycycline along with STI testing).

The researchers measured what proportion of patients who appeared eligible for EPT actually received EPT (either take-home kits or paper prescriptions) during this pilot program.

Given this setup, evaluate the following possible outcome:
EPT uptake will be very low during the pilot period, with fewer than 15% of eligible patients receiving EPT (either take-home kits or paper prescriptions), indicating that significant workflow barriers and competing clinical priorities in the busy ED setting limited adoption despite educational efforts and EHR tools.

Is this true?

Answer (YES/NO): NO